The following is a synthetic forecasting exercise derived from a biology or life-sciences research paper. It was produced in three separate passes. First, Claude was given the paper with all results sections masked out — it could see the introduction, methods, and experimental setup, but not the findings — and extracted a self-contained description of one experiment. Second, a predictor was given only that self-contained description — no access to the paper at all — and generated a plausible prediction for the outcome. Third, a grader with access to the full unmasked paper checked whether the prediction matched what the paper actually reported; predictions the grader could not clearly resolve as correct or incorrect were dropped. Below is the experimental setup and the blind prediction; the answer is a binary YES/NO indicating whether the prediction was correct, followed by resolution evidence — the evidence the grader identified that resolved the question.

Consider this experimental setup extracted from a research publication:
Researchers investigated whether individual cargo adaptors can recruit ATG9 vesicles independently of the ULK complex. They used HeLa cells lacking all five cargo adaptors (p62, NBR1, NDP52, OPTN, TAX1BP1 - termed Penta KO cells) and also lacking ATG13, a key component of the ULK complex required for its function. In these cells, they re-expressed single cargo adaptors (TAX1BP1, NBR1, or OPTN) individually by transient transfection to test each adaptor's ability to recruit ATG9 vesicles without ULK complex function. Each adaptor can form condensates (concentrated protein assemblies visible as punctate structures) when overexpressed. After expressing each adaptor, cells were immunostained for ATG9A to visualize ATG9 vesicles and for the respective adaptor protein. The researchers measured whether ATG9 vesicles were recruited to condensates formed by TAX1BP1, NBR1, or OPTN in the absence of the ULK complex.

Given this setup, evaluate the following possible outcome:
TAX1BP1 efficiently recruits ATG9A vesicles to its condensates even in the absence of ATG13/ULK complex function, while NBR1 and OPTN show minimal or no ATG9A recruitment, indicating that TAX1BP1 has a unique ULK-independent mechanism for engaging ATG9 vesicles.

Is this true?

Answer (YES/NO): NO